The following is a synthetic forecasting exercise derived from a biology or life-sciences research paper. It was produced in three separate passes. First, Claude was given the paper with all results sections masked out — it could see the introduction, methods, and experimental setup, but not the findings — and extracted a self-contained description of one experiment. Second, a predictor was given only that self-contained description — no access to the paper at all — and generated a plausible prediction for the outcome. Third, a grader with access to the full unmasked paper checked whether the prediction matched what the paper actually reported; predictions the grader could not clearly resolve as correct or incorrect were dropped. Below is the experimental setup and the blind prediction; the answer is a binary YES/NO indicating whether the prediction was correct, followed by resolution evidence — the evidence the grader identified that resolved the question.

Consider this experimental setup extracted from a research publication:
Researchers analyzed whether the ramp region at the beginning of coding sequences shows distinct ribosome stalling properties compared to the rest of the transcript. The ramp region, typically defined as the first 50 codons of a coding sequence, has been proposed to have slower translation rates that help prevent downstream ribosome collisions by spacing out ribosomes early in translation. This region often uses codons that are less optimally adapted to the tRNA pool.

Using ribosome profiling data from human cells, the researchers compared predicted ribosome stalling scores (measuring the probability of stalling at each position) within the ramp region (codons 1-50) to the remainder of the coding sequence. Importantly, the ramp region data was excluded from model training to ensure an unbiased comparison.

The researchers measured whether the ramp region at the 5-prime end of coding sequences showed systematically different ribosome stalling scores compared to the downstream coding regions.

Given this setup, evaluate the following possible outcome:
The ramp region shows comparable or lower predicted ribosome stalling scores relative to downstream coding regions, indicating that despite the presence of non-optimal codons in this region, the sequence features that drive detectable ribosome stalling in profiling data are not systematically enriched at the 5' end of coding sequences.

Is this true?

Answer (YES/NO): NO